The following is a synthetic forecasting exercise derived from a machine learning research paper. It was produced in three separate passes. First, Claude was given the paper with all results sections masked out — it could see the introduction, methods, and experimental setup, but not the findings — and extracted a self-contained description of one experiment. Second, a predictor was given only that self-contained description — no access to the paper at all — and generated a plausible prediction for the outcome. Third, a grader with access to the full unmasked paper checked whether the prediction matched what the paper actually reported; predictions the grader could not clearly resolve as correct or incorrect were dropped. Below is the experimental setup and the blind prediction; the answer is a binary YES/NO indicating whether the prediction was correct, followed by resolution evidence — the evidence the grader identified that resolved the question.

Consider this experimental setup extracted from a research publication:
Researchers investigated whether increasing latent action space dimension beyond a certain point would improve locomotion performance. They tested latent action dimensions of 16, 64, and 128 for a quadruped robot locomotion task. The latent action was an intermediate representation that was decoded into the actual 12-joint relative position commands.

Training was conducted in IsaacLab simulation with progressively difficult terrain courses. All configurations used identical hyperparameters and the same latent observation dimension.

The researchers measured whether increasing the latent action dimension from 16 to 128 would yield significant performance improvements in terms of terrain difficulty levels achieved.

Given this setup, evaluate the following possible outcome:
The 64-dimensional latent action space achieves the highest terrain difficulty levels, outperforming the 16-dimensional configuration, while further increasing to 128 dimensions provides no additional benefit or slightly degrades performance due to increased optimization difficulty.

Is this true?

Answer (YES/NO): NO